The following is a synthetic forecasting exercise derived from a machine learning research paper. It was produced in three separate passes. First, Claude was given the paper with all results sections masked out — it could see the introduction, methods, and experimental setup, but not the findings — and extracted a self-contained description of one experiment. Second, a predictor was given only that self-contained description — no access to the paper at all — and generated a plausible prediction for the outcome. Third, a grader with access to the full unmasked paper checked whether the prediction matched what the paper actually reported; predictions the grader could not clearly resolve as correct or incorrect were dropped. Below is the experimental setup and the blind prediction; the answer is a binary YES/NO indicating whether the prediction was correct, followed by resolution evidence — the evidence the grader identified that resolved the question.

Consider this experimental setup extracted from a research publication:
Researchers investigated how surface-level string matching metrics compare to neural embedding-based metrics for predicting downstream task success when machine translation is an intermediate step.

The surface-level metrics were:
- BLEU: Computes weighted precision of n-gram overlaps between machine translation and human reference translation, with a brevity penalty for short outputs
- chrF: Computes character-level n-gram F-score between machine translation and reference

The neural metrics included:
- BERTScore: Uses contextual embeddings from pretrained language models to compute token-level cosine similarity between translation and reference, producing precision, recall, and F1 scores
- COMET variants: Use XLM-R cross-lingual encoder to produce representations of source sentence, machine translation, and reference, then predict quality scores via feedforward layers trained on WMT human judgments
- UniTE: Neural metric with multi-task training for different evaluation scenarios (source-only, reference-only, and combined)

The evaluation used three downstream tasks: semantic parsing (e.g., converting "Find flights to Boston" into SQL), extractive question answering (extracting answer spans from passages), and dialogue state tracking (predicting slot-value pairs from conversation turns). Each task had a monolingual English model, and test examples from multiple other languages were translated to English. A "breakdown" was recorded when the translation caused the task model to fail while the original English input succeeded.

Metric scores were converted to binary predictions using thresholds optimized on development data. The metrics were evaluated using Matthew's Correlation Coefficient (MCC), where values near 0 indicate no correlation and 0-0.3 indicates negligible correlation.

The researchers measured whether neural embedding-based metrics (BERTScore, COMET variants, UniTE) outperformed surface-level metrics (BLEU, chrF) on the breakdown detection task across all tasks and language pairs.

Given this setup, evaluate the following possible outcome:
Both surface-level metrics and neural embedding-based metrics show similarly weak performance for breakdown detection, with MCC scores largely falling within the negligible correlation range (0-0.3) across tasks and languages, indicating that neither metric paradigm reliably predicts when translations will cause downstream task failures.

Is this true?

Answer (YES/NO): YES